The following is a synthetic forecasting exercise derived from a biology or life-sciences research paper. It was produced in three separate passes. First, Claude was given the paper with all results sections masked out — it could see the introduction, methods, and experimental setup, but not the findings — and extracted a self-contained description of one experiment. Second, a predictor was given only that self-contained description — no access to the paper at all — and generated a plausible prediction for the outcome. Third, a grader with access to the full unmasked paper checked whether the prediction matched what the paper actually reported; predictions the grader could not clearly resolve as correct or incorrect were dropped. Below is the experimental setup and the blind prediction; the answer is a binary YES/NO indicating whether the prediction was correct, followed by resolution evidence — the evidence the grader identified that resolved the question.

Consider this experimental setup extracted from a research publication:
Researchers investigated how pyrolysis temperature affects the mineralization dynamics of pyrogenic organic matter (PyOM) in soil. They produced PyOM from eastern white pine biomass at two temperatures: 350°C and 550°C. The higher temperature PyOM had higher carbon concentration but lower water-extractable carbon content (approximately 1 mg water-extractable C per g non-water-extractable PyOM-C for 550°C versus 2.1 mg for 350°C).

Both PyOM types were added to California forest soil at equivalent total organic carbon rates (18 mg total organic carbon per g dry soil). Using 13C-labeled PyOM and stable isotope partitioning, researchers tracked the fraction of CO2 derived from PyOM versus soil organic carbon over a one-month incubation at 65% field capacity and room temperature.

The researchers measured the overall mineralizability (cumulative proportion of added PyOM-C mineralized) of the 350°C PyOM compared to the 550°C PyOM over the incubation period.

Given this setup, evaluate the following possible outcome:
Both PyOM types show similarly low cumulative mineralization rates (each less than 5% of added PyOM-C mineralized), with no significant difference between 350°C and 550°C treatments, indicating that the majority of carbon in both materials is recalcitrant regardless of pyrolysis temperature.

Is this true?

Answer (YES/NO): NO